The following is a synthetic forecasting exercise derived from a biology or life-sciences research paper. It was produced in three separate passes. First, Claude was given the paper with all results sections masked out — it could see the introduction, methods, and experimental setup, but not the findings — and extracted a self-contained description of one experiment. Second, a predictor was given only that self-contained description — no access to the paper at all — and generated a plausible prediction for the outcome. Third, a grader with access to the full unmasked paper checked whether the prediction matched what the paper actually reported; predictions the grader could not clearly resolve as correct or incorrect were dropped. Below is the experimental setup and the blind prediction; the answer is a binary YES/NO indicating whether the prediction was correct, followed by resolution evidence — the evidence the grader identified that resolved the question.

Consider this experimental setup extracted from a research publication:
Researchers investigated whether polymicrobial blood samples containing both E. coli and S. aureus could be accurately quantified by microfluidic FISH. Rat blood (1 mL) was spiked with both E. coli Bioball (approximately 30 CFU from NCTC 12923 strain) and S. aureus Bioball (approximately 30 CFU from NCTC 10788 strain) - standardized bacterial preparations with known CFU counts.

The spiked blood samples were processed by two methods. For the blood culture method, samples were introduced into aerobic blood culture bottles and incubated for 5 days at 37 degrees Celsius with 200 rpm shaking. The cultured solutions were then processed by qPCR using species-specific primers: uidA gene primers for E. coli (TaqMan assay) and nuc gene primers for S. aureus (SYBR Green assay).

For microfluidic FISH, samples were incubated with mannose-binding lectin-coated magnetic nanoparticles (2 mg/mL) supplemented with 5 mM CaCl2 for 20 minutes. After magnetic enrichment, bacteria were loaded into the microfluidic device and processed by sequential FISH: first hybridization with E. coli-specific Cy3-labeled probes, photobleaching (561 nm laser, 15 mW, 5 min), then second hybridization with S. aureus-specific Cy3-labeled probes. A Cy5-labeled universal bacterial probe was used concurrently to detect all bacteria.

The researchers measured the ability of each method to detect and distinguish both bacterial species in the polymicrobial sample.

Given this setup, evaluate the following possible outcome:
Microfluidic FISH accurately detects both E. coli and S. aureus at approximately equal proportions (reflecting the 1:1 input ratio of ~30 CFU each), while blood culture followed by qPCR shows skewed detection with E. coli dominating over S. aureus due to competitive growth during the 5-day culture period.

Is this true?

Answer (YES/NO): YES